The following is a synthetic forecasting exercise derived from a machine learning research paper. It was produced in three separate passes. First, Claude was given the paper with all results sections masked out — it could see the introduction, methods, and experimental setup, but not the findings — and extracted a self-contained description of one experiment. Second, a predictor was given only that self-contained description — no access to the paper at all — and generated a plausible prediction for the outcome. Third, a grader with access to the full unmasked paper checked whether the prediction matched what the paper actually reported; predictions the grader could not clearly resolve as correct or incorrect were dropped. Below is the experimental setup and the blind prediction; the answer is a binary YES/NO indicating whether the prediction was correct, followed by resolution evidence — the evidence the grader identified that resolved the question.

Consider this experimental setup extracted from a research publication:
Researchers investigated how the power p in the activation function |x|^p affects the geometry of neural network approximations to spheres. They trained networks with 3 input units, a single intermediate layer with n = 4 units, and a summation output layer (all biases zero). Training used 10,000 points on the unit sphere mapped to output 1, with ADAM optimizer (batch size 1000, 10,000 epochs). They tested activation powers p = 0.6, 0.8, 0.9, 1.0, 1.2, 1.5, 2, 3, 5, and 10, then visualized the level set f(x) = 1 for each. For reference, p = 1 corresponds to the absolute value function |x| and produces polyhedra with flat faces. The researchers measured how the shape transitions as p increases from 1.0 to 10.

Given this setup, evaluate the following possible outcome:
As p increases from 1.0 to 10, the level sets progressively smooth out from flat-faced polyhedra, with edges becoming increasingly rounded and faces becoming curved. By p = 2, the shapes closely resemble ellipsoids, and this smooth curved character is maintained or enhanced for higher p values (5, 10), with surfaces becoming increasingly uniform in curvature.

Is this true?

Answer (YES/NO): NO